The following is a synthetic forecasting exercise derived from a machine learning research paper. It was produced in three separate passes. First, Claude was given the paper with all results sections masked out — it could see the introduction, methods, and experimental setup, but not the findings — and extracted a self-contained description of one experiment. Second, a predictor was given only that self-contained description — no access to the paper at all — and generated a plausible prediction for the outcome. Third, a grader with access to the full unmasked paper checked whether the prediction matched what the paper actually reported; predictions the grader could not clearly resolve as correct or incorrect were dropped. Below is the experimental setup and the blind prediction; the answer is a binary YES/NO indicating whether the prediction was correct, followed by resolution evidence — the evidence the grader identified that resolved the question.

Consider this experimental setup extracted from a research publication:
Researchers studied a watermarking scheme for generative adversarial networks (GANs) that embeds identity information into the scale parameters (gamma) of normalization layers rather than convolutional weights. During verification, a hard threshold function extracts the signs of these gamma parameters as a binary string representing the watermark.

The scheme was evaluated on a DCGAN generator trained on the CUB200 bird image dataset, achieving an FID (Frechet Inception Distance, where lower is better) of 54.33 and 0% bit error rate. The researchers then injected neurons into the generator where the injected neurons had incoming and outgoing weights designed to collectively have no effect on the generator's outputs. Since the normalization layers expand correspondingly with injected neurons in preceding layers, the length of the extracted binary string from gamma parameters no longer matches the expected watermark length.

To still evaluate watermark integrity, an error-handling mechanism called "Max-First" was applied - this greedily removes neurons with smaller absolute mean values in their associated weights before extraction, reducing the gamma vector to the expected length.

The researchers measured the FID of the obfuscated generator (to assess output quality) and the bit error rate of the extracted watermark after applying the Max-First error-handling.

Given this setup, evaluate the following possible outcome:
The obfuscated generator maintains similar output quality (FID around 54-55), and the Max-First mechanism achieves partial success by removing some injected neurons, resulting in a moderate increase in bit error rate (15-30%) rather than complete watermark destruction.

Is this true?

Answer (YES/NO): NO